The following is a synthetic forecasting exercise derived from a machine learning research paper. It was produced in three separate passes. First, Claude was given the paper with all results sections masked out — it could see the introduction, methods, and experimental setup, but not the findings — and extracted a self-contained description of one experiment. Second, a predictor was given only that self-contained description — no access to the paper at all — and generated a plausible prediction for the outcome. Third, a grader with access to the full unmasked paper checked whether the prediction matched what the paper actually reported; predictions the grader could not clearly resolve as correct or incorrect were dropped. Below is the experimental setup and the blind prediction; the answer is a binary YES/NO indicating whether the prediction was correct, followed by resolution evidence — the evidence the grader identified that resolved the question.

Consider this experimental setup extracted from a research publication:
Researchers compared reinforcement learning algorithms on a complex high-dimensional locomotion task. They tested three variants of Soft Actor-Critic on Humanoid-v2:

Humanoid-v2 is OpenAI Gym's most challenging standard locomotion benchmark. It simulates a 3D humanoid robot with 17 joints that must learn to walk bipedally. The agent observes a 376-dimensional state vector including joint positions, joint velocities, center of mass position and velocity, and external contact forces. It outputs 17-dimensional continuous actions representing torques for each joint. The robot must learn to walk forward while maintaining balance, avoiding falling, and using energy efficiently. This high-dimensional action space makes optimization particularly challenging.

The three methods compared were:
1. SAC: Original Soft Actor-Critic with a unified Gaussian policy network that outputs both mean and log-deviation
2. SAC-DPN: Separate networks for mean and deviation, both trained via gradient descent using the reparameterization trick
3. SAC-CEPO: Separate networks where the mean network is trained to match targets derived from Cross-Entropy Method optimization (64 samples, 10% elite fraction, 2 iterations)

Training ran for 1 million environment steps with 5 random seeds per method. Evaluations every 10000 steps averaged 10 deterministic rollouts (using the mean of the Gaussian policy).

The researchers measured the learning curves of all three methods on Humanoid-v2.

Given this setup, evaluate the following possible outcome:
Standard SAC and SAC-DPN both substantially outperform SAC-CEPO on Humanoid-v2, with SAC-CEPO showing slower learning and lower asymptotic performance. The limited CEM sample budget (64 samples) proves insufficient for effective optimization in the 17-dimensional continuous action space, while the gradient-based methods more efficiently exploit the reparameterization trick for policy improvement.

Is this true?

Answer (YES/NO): NO